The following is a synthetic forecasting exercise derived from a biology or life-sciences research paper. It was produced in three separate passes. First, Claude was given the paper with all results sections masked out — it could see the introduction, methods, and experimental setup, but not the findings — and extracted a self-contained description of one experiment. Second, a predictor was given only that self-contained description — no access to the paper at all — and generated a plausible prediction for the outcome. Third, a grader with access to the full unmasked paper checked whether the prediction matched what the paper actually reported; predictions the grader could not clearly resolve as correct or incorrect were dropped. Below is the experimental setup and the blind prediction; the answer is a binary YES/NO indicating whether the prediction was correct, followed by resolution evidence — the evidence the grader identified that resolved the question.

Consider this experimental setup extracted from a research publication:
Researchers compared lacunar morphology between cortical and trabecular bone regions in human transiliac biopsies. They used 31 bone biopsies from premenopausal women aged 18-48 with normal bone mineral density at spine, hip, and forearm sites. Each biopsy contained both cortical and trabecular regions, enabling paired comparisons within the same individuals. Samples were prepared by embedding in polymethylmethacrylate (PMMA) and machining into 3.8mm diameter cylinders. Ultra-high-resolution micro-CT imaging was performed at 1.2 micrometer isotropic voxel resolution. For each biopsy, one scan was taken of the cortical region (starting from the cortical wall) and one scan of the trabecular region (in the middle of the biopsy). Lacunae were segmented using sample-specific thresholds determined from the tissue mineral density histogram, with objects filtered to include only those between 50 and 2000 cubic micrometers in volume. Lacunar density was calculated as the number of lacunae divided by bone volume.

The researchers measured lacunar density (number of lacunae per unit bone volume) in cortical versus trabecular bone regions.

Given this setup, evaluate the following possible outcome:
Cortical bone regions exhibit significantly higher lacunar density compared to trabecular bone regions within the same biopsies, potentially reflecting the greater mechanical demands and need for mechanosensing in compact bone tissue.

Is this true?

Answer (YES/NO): YES